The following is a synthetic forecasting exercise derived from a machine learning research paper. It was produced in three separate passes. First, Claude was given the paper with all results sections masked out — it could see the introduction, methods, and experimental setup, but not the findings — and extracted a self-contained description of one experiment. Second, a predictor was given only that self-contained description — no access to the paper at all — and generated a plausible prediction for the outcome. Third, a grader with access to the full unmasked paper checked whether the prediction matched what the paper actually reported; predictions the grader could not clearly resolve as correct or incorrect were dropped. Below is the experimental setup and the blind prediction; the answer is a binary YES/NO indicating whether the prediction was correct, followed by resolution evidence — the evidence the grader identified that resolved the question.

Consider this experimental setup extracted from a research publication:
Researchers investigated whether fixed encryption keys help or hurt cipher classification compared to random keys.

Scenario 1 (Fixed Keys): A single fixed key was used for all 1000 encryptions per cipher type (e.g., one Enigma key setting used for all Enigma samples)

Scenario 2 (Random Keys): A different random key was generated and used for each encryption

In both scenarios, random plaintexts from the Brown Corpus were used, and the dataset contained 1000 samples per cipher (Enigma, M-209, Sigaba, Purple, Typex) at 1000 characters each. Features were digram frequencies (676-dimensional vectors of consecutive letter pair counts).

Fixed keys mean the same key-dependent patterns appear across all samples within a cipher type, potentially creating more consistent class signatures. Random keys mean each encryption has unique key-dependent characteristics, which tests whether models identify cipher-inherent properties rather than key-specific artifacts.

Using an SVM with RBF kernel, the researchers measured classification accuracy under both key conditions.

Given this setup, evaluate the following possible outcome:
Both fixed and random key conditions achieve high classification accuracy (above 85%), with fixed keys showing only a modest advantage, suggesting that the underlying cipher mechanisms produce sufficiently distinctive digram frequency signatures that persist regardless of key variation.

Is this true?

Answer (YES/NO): NO